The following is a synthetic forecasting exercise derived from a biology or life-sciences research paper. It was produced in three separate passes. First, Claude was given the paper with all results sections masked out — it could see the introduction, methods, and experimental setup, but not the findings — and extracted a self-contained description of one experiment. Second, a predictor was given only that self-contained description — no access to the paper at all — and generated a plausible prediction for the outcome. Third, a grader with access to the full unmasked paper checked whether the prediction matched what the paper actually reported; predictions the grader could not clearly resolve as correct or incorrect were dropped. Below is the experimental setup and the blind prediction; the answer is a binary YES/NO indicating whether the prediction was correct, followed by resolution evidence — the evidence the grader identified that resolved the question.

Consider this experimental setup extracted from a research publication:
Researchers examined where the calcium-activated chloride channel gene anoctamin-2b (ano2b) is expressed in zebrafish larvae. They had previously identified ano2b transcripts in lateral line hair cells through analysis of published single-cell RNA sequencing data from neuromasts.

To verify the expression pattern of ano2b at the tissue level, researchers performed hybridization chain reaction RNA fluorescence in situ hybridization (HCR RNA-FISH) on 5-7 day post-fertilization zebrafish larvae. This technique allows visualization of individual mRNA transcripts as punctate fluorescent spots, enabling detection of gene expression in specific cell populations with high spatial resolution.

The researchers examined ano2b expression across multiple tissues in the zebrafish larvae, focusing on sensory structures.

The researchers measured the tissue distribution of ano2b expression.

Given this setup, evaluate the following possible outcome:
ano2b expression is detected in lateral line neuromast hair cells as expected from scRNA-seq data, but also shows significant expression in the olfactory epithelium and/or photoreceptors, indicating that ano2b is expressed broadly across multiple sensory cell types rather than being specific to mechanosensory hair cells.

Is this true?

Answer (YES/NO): YES